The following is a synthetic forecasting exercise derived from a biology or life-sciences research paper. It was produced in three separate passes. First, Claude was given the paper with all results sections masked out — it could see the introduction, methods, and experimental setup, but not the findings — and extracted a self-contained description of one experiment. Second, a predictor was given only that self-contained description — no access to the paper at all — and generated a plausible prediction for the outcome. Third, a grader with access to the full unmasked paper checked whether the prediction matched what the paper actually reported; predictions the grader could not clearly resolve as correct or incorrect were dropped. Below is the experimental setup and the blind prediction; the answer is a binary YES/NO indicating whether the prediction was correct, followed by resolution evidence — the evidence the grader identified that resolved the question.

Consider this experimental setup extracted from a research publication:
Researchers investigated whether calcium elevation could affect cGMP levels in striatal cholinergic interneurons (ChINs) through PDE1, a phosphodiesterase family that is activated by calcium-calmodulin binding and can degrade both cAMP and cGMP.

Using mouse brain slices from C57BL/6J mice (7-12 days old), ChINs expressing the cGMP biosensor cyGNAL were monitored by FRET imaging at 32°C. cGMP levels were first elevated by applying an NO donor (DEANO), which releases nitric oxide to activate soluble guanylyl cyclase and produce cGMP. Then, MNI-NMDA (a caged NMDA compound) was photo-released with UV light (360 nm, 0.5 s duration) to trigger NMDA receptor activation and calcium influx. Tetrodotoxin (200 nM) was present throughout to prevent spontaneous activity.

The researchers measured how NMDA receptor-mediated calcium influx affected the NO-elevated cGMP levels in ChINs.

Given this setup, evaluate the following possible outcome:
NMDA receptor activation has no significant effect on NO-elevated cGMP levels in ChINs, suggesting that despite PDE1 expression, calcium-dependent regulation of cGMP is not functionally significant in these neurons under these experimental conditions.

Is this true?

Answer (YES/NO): NO